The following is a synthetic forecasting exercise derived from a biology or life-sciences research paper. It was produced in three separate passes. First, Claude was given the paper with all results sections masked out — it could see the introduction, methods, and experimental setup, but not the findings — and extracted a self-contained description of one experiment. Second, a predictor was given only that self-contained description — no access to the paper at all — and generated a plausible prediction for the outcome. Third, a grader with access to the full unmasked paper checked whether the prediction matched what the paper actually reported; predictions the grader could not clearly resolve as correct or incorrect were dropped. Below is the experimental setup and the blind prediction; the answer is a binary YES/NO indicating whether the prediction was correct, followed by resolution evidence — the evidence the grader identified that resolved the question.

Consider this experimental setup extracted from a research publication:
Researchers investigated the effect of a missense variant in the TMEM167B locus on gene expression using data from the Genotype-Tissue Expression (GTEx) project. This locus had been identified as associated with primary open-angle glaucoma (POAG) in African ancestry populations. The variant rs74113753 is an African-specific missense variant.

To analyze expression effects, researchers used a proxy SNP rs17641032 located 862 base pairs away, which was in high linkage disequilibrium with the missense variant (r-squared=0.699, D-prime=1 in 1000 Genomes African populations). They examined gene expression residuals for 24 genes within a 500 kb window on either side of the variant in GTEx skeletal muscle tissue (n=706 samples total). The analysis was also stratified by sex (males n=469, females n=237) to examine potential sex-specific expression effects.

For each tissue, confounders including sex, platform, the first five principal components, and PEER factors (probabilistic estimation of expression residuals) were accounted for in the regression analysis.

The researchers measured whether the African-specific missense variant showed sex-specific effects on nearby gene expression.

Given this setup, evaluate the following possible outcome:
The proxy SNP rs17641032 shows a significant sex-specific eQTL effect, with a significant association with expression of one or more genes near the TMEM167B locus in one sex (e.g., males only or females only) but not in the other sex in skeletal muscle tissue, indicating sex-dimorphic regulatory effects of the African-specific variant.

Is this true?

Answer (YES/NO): YES